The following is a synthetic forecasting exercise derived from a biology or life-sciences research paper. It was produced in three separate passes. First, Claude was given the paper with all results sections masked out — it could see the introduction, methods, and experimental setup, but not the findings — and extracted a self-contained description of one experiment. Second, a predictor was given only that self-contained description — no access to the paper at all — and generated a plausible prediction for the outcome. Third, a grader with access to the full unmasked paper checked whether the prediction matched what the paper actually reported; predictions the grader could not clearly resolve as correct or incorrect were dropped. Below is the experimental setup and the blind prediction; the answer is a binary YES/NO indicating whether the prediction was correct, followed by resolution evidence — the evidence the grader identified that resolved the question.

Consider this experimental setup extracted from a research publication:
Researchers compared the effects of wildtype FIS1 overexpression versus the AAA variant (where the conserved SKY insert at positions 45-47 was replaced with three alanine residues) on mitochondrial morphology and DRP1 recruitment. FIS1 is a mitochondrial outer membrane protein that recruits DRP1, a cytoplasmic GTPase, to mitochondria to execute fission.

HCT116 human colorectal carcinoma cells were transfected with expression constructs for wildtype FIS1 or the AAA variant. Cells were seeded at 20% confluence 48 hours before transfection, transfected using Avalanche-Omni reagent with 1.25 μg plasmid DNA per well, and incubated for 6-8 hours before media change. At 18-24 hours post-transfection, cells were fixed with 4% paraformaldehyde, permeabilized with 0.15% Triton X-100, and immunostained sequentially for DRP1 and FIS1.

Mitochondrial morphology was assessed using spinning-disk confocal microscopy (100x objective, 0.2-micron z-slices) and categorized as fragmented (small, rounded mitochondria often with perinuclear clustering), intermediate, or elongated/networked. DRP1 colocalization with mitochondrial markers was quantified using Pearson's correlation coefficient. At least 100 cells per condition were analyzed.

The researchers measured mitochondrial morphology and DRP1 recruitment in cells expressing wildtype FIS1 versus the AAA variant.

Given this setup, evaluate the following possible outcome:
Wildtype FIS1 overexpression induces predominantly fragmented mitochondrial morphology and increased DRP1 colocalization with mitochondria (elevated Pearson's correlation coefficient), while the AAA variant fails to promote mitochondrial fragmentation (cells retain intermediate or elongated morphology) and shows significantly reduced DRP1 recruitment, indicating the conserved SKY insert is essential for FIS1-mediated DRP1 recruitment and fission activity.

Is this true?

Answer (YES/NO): NO